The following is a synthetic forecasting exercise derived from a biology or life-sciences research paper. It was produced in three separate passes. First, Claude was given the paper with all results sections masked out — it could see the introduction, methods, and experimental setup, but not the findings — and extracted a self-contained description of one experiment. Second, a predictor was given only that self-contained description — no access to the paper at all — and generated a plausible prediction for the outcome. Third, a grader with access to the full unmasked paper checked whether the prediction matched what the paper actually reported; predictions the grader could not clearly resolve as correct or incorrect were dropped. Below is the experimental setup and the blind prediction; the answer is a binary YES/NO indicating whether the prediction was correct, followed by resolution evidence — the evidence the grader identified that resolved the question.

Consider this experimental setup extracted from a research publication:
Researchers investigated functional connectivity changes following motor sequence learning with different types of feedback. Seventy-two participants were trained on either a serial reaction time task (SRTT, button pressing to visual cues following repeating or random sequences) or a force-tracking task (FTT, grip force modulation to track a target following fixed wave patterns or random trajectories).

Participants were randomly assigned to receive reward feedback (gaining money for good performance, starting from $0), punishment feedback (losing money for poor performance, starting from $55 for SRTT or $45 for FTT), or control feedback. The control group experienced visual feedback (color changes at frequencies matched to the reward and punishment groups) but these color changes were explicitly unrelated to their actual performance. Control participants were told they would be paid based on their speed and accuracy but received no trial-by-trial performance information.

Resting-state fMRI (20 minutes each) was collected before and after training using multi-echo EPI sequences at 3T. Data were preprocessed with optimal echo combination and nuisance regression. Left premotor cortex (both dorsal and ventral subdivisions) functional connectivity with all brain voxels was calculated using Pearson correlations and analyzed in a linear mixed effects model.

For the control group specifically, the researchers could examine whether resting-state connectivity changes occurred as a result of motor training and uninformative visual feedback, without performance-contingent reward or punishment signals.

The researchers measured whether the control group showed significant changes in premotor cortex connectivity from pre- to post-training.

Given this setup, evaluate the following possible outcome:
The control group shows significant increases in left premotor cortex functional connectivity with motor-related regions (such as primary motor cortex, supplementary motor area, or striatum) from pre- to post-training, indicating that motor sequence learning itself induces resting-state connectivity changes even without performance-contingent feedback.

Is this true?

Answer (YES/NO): YES